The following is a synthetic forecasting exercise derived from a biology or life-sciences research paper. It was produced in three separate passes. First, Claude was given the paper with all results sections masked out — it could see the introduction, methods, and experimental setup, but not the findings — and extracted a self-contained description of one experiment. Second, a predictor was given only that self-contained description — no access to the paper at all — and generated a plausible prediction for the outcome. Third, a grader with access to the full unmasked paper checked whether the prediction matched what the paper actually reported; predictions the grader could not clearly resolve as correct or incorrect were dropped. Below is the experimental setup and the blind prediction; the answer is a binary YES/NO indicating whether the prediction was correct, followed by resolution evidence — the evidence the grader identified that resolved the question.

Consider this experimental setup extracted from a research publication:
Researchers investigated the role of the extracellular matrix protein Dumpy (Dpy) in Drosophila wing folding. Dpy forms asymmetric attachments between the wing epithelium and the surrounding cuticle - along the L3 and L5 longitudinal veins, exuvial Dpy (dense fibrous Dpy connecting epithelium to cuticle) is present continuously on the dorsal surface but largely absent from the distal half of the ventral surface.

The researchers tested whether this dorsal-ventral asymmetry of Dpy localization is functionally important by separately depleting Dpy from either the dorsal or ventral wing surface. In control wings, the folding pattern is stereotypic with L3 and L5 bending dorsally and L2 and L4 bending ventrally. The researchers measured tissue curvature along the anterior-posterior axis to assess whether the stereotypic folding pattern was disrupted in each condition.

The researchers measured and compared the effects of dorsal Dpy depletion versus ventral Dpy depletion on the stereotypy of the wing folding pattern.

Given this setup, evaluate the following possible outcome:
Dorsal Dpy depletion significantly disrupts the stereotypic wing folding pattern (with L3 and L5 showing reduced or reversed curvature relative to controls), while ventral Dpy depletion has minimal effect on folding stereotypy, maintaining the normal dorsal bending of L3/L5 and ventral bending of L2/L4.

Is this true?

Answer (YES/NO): YES